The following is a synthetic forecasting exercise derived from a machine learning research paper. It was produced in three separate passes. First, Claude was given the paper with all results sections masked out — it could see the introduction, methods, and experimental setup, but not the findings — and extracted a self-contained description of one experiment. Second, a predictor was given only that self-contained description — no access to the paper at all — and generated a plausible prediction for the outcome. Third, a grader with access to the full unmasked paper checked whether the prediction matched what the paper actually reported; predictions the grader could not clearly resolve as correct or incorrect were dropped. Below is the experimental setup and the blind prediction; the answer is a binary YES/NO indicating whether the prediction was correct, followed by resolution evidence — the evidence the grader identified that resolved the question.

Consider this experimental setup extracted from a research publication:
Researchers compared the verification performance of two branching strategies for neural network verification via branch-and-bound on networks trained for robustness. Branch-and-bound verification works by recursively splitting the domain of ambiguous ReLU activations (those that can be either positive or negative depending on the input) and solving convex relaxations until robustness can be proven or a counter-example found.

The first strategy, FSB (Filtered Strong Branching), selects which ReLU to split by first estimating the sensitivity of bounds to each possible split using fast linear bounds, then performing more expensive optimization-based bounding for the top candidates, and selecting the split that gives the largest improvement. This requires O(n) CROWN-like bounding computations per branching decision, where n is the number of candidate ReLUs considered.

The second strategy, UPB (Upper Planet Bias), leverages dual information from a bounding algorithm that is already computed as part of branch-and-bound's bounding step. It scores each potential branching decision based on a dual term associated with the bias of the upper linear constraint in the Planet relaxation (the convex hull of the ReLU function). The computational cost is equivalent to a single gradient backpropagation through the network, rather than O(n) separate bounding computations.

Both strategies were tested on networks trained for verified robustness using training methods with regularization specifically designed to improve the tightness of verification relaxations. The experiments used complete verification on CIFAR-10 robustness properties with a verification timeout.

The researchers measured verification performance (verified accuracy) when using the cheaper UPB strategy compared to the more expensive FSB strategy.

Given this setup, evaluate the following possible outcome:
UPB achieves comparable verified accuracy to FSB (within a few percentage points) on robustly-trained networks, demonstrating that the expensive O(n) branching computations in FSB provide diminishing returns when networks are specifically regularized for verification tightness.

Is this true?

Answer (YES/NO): YES